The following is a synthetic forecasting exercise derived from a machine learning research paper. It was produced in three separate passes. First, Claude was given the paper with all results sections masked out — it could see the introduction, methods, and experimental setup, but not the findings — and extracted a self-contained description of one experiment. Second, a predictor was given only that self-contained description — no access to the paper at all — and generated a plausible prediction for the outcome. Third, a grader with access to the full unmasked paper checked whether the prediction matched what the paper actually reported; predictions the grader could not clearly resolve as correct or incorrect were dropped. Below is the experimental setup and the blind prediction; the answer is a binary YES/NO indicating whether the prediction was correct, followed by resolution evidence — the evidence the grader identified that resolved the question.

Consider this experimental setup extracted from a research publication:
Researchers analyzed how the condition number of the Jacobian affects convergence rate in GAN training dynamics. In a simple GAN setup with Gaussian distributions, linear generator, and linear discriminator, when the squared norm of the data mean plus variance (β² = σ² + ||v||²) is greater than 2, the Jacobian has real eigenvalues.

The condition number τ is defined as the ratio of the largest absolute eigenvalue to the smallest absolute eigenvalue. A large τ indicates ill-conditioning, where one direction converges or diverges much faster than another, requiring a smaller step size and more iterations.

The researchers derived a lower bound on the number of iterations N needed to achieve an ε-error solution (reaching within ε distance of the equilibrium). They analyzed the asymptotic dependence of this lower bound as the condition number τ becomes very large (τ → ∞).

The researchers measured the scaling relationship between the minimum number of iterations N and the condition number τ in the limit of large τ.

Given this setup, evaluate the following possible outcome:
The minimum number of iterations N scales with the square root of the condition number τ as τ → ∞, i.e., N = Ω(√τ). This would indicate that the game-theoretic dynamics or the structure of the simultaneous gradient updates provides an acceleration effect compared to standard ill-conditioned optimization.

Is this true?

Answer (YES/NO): NO